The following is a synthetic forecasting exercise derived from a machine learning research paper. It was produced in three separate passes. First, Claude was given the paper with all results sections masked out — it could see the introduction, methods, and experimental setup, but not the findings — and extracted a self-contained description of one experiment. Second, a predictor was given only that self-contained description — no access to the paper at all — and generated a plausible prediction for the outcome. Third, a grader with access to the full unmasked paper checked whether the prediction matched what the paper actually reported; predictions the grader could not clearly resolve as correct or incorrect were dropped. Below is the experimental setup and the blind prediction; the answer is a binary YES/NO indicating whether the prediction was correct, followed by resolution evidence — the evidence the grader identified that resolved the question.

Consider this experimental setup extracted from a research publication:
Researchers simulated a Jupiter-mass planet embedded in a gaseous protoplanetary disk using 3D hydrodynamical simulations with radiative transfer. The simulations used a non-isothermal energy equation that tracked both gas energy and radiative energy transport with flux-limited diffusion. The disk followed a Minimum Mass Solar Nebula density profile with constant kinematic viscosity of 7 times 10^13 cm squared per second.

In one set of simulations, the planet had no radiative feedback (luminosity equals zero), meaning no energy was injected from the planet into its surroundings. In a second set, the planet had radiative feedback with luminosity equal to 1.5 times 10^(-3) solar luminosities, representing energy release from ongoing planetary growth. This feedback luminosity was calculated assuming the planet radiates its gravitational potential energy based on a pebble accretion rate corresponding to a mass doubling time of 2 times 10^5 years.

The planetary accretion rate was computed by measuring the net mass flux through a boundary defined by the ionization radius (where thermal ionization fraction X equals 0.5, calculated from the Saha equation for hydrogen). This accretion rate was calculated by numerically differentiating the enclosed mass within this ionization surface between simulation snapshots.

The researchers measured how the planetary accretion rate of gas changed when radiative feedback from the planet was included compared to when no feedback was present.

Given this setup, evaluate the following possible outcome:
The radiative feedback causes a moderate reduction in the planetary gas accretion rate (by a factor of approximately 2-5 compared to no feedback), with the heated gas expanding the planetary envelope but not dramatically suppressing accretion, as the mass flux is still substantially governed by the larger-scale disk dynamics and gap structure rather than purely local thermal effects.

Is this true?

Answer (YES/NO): NO